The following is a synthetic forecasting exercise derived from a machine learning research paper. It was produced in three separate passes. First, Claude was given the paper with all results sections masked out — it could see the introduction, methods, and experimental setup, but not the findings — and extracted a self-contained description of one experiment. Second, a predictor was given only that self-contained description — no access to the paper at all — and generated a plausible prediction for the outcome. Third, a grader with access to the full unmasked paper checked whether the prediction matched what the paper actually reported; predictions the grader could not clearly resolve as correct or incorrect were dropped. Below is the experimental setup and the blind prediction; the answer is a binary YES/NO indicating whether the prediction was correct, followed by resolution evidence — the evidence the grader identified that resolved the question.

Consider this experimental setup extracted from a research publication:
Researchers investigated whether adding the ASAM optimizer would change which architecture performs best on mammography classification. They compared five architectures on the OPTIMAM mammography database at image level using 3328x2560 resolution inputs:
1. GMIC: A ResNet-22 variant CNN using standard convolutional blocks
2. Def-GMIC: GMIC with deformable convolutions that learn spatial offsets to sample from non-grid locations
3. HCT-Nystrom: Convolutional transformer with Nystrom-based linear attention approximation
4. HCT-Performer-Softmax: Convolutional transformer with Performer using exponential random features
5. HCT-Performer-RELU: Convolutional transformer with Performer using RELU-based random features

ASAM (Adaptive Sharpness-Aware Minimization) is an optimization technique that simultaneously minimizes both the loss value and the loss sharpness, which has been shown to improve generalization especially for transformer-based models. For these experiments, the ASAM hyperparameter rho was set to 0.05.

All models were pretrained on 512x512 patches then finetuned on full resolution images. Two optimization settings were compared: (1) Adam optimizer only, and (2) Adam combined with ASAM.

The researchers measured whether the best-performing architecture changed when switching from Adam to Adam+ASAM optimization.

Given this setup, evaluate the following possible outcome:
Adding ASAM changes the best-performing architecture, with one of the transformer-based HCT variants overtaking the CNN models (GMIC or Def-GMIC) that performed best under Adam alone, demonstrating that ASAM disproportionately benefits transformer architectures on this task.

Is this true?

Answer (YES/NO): NO